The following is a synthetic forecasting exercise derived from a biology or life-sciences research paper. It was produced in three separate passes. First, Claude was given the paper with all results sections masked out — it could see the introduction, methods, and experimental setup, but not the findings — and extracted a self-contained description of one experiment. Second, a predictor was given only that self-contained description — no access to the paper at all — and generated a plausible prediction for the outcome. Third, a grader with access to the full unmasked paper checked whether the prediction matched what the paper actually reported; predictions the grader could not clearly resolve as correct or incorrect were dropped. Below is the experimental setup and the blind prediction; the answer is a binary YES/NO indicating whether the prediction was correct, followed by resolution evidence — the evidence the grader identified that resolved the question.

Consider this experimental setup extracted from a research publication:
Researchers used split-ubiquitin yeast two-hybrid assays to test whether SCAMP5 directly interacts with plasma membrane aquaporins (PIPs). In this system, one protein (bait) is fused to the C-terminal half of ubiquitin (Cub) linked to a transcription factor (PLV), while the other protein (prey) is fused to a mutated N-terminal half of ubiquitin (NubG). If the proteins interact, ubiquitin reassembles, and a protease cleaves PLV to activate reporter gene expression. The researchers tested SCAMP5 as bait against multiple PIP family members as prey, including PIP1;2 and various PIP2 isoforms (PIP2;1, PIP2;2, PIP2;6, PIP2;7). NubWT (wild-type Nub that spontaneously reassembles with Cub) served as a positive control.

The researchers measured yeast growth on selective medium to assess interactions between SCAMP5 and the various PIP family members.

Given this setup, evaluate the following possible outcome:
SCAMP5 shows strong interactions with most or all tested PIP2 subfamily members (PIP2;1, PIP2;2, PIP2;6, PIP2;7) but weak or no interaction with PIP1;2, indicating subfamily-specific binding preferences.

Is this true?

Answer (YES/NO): NO